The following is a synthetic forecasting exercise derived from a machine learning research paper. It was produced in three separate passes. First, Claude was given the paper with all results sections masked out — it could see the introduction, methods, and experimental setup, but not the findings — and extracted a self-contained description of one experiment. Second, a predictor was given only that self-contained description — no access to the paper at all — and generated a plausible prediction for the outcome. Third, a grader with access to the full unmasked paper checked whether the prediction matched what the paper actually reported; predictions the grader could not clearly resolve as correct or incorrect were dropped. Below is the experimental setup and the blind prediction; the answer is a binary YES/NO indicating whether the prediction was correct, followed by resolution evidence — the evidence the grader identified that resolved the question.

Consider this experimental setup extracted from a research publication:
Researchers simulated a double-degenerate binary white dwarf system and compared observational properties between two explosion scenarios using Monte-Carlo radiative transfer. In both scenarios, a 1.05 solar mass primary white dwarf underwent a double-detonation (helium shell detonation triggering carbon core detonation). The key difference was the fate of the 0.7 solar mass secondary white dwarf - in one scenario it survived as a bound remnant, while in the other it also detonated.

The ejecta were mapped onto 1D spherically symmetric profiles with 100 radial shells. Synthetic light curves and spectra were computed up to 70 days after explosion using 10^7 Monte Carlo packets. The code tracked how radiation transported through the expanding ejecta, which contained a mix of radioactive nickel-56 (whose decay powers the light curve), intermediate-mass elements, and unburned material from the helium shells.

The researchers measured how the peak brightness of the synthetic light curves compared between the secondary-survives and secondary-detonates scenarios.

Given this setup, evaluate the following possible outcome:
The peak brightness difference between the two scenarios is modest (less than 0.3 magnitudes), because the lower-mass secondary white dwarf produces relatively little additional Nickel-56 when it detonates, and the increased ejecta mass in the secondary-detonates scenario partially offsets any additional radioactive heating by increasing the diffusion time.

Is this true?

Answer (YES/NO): YES